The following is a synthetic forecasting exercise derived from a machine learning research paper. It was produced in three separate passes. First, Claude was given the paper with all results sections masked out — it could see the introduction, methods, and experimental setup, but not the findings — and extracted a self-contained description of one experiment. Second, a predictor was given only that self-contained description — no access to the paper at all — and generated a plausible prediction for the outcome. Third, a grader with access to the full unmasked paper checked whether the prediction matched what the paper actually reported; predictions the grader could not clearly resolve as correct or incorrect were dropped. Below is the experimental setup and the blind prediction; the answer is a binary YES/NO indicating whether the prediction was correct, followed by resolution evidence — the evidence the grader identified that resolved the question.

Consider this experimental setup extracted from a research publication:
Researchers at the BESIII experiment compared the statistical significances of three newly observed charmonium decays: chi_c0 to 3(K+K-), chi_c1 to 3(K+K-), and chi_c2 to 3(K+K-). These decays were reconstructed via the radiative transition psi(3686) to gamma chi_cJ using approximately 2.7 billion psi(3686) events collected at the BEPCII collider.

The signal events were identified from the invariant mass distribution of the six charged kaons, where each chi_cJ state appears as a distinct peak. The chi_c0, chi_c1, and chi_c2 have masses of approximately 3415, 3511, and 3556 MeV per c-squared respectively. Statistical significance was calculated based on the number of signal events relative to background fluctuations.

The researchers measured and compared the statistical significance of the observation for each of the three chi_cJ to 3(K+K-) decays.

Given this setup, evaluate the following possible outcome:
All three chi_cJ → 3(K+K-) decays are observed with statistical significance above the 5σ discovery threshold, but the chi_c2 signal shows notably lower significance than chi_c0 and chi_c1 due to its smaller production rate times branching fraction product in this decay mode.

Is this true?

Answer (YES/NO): NO